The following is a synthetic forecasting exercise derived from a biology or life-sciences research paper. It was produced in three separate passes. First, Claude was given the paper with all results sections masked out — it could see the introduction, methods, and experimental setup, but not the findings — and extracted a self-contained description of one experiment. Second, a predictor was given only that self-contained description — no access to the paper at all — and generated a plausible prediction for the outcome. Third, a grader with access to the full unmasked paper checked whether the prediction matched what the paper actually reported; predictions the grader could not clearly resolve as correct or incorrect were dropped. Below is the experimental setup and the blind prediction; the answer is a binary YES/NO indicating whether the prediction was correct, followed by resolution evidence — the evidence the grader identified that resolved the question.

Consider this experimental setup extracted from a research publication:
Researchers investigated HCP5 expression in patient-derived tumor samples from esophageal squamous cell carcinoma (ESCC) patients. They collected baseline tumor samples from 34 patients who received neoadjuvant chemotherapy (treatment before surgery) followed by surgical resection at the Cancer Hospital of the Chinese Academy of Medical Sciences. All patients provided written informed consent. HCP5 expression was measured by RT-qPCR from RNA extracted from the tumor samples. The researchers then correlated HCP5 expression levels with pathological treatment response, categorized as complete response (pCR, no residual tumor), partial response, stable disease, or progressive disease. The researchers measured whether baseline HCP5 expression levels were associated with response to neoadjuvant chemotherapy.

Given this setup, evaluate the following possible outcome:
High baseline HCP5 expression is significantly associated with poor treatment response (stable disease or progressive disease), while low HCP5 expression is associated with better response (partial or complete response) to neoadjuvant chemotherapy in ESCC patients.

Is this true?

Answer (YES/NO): YES